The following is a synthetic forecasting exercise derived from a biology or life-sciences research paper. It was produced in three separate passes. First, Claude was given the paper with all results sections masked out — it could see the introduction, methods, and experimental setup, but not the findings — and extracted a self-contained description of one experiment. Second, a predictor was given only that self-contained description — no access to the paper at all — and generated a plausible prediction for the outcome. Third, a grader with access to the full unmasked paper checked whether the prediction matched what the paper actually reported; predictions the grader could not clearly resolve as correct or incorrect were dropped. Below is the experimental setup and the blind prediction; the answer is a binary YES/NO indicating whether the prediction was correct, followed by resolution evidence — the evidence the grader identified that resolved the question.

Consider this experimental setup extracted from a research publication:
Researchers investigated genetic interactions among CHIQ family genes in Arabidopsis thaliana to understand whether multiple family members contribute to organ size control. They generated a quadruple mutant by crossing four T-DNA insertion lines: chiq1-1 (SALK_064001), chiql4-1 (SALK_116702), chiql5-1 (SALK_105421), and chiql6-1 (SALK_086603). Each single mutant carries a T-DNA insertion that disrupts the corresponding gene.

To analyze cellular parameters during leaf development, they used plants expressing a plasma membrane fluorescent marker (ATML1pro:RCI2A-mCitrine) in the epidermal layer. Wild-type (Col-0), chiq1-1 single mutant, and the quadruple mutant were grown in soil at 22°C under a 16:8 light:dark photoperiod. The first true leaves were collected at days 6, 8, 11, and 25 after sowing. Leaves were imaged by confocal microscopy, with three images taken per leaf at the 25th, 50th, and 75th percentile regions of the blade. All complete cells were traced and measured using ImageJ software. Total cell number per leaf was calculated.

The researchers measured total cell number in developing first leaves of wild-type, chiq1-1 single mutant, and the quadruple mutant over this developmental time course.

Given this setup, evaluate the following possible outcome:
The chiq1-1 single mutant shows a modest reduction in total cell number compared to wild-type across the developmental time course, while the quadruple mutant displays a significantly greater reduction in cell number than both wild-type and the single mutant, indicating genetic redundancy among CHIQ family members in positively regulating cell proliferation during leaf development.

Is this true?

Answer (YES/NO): NO